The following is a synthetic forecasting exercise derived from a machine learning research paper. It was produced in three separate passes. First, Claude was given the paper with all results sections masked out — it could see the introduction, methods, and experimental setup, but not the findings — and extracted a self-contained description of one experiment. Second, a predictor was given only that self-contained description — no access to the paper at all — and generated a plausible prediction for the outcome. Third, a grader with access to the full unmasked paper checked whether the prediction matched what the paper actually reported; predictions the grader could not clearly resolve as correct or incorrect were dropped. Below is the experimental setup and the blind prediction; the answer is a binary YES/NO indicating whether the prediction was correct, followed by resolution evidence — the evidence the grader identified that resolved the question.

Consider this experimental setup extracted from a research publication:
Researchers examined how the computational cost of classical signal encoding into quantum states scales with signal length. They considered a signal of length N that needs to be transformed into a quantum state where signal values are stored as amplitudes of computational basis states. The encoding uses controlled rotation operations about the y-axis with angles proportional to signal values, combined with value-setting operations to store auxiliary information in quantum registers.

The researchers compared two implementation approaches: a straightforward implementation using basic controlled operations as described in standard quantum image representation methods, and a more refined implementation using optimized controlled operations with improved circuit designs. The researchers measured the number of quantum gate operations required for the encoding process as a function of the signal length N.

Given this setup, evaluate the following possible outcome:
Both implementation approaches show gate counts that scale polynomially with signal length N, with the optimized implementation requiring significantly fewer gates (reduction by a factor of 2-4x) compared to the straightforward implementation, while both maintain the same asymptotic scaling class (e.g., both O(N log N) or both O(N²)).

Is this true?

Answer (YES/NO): NO